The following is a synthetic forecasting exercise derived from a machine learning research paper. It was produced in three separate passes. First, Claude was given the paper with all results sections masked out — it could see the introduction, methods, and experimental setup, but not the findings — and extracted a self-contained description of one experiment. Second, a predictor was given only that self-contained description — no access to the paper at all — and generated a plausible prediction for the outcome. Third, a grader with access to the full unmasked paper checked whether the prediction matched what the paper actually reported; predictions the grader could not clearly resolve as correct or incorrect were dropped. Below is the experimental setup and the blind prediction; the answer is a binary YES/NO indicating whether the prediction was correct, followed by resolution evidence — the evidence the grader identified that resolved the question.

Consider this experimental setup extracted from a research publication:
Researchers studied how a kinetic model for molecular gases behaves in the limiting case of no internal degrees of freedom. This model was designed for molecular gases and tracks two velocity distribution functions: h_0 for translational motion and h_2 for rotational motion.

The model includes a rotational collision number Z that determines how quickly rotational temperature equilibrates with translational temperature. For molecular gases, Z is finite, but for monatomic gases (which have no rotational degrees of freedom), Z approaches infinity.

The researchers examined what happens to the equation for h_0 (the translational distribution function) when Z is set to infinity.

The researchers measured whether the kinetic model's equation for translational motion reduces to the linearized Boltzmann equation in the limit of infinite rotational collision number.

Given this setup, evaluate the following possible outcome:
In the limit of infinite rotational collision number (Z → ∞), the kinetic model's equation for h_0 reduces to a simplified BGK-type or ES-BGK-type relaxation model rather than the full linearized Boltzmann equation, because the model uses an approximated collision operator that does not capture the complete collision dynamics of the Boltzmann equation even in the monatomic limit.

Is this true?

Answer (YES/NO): NO